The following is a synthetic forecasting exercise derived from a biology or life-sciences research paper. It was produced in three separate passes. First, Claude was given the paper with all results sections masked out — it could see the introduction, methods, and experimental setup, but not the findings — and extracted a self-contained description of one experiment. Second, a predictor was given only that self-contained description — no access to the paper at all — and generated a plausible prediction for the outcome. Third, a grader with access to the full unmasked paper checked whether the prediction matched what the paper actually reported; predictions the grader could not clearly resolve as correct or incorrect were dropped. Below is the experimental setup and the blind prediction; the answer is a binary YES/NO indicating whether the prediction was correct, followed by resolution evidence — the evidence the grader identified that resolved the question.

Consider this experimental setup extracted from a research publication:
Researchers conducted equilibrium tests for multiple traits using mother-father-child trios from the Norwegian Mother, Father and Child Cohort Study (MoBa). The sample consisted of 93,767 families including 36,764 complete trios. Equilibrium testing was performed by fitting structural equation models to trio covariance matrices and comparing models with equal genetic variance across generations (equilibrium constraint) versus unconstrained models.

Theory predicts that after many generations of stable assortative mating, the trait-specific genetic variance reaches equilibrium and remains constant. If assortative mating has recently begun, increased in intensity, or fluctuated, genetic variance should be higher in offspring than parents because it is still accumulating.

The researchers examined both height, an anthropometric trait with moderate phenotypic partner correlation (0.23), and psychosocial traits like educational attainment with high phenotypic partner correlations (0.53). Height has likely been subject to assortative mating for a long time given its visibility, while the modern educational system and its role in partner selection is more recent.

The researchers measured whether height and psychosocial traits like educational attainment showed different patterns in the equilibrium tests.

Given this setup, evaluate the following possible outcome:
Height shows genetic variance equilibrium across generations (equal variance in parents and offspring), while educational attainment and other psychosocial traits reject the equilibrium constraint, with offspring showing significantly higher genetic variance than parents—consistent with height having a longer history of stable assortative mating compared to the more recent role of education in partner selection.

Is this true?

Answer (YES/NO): YES